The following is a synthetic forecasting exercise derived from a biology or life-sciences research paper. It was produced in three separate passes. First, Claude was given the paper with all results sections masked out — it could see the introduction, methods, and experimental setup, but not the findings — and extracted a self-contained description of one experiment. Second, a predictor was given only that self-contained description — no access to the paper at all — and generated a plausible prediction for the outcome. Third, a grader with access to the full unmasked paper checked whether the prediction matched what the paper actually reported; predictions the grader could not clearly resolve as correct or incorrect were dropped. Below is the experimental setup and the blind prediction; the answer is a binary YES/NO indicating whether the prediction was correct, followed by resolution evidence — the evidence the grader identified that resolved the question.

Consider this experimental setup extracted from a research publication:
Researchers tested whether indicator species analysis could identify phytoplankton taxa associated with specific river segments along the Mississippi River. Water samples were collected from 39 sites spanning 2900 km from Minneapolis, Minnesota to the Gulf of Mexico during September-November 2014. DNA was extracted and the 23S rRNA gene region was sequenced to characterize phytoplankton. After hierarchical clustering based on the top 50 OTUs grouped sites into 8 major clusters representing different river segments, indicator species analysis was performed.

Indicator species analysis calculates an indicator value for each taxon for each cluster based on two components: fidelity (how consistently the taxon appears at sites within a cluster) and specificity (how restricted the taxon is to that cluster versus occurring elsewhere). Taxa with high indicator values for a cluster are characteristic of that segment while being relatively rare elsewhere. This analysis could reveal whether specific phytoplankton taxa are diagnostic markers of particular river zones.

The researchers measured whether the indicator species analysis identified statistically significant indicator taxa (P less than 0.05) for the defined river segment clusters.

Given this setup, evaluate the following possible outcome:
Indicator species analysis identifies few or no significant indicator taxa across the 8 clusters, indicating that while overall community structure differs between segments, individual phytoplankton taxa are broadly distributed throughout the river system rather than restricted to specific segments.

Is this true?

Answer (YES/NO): NO